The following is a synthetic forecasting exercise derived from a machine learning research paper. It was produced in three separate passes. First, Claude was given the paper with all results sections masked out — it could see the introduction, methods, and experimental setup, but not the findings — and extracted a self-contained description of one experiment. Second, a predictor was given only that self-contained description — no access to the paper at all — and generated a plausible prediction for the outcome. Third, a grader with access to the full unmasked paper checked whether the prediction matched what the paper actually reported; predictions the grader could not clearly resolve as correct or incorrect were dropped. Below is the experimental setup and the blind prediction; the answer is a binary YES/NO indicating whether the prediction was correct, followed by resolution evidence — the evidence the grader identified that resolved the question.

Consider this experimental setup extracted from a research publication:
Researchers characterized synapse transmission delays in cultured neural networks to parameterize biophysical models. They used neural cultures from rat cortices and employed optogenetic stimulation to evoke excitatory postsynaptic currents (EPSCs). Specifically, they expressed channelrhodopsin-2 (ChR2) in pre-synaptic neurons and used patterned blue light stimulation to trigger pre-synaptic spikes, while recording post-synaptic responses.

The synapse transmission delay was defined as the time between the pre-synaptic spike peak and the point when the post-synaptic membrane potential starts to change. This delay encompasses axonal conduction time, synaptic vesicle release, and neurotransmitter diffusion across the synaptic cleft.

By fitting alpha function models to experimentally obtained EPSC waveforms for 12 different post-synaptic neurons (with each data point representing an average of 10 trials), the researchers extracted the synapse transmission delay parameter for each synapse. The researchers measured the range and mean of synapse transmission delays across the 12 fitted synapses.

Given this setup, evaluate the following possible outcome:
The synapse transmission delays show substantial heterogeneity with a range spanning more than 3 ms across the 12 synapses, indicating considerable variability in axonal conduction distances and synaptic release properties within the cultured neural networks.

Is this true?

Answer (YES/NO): NO